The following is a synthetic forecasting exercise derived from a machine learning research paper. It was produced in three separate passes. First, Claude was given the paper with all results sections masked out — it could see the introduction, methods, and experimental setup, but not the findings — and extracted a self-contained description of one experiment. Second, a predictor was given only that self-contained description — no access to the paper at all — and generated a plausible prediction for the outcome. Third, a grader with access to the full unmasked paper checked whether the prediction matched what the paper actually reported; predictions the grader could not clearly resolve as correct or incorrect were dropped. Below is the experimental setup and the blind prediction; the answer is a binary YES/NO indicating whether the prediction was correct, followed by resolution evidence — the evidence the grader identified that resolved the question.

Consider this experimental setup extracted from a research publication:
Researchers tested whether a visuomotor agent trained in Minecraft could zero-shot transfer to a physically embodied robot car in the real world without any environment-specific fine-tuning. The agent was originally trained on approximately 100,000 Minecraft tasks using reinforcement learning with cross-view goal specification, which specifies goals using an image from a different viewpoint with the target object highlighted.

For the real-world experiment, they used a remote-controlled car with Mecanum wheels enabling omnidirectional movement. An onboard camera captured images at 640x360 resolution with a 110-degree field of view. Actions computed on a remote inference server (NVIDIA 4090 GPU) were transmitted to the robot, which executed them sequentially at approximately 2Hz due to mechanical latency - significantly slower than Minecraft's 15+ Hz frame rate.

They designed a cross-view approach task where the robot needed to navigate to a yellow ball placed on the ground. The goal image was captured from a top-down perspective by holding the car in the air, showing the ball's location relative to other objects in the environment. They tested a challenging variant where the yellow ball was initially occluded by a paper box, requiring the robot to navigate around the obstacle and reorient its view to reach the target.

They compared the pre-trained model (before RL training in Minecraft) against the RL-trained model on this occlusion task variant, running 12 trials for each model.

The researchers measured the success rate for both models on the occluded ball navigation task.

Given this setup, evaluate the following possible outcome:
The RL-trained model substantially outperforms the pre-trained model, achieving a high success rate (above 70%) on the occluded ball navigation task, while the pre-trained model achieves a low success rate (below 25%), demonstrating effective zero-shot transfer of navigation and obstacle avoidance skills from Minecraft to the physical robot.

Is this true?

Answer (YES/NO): NO